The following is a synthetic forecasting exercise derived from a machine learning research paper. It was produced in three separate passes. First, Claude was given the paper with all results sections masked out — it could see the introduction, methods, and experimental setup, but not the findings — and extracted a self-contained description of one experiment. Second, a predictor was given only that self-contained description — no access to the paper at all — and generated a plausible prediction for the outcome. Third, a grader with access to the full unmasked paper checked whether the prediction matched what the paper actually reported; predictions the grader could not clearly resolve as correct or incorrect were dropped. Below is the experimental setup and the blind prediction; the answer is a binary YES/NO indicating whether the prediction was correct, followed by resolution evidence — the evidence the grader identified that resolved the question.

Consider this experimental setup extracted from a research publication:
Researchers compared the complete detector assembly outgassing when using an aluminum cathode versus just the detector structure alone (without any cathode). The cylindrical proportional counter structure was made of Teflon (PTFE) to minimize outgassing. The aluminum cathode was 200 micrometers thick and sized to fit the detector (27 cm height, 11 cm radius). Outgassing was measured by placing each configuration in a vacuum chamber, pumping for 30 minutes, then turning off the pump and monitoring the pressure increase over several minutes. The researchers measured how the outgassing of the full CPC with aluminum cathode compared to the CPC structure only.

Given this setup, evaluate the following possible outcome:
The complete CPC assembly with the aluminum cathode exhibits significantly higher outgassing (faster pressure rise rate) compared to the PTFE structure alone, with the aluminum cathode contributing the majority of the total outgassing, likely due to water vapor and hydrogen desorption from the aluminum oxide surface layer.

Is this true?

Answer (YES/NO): NO